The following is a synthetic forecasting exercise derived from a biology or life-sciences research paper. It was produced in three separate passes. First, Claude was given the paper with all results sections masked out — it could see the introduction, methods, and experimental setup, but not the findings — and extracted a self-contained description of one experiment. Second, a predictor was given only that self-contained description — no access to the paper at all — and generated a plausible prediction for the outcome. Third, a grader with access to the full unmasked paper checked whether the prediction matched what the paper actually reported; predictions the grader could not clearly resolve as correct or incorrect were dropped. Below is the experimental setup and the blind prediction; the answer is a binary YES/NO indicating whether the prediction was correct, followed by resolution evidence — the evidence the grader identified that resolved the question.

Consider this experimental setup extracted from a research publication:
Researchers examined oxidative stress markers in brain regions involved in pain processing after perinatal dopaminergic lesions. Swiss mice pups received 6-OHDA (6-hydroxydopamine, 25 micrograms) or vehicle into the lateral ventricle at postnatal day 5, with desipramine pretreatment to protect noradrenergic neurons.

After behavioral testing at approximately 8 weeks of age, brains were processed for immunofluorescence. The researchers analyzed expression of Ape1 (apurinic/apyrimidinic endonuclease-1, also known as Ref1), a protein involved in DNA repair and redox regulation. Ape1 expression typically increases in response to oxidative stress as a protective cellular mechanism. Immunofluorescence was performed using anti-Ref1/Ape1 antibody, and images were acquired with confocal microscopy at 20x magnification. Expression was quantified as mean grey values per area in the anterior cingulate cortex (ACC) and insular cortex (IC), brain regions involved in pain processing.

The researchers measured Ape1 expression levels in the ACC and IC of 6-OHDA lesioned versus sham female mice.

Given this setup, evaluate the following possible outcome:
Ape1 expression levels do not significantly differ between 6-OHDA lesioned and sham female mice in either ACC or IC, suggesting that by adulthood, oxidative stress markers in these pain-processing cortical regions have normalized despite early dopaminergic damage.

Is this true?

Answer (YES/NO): NO